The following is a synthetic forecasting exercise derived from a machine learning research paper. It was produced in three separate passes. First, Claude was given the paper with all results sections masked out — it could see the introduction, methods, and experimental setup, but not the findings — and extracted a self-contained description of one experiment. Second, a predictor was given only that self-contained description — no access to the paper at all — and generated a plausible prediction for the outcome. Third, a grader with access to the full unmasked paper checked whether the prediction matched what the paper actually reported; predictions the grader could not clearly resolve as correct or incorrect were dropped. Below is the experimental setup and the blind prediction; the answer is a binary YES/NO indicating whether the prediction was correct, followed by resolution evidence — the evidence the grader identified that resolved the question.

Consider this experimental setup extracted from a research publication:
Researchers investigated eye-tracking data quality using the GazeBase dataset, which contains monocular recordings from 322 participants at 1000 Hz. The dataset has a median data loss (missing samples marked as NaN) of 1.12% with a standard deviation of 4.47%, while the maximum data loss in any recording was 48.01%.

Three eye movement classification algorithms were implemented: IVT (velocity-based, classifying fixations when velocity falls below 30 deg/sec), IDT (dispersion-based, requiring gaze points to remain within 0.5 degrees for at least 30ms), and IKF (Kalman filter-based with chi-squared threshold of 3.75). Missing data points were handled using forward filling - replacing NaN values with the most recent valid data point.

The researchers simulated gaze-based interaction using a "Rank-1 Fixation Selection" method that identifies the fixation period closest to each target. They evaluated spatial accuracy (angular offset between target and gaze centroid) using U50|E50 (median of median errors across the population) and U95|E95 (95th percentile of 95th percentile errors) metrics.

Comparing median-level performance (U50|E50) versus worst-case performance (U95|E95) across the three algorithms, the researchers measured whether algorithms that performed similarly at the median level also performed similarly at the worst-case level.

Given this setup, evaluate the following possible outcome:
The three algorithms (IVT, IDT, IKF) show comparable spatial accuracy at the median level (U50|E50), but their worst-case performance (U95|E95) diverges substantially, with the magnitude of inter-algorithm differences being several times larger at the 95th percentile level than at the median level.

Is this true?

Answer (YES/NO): YES